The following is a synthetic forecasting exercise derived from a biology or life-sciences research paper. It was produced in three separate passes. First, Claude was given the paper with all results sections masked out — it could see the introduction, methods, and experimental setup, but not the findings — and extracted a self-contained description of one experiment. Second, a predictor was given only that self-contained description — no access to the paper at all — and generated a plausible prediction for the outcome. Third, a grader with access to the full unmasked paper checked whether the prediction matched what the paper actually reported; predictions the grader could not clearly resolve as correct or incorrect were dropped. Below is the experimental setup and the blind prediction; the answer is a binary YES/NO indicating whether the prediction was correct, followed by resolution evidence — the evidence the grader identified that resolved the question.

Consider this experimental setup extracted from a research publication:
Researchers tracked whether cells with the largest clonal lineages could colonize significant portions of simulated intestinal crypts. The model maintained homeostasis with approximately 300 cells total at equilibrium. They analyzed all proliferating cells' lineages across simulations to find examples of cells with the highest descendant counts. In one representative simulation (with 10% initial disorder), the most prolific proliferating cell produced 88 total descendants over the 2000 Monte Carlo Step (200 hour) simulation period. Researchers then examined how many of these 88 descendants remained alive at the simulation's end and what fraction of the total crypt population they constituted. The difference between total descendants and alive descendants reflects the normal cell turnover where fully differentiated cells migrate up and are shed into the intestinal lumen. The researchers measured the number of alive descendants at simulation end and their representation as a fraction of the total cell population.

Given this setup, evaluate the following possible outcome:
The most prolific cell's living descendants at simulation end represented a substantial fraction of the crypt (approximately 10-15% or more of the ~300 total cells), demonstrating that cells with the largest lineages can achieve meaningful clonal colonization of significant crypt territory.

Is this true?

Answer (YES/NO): NO